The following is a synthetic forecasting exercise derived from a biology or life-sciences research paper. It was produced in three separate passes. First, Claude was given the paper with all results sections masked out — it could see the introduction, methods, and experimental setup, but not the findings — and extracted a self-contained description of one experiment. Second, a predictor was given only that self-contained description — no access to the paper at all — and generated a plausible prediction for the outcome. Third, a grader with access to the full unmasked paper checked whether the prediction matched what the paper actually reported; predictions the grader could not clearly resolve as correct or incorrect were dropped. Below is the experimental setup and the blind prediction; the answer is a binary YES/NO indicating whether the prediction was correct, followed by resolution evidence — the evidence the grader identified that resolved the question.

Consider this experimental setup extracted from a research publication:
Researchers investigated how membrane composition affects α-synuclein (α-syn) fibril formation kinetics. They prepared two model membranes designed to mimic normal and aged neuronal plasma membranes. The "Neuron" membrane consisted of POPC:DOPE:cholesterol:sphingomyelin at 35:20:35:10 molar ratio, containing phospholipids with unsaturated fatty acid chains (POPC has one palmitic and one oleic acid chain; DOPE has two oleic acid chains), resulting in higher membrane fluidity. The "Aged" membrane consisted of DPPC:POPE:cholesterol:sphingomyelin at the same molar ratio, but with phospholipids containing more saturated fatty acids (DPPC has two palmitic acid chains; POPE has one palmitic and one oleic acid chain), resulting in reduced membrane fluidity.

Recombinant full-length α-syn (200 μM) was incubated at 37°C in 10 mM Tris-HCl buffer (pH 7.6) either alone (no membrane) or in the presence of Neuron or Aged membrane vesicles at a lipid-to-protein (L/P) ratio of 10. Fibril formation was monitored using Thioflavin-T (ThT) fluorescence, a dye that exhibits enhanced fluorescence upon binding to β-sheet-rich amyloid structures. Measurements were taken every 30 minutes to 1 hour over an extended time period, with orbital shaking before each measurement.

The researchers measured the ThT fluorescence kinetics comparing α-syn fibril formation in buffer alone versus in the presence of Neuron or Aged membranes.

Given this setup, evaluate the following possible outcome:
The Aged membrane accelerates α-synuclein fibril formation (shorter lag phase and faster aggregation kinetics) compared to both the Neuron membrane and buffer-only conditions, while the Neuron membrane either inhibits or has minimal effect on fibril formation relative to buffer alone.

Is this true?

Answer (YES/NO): NO